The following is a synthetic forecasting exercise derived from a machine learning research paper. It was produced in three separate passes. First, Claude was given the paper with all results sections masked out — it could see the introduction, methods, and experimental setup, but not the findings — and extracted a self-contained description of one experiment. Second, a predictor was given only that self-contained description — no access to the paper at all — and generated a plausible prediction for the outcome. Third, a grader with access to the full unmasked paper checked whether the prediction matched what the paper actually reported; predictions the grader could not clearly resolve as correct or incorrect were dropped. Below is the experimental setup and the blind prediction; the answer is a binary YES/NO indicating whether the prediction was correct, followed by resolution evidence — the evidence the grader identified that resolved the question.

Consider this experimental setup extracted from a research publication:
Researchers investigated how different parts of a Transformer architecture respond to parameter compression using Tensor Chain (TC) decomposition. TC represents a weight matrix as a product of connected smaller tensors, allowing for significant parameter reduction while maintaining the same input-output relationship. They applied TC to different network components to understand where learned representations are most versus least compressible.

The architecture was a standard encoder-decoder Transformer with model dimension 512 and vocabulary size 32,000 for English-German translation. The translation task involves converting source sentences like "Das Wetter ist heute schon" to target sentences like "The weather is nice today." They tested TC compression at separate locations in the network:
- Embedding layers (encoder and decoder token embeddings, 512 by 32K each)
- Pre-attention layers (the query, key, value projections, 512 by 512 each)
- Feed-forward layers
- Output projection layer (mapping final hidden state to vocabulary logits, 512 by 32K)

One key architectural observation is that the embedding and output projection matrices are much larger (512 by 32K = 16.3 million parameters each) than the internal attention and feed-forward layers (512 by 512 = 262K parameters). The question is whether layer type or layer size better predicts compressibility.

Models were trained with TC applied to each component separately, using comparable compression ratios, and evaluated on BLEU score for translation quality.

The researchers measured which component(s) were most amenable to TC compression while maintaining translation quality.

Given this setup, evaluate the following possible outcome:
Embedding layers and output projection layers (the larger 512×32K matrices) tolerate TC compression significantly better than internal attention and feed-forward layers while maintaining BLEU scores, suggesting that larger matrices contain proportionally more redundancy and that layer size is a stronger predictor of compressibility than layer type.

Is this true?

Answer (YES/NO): NO